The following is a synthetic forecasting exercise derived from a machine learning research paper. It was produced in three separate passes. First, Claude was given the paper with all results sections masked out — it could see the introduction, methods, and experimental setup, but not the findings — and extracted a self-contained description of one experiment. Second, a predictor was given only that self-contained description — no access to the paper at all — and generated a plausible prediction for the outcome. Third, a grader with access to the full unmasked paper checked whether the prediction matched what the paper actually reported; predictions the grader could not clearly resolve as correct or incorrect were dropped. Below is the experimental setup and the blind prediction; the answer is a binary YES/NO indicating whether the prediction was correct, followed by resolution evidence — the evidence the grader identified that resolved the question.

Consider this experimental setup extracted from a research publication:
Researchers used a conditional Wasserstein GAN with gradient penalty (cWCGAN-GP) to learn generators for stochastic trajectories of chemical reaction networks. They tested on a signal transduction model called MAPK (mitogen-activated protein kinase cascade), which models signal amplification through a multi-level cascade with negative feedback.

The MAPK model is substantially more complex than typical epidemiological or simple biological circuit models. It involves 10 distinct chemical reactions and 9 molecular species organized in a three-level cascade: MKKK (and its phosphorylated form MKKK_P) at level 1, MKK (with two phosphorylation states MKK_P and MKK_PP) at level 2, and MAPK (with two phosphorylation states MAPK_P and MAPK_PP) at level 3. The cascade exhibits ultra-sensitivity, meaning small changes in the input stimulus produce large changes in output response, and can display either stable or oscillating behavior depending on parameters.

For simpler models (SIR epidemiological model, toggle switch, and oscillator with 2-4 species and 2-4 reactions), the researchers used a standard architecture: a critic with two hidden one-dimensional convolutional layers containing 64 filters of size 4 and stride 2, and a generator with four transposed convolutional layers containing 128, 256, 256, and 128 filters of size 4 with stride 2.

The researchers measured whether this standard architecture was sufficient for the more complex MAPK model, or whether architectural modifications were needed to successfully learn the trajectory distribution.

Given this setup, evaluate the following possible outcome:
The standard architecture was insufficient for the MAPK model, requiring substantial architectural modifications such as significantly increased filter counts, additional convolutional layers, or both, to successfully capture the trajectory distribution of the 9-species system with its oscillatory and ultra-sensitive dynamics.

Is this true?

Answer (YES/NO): YES